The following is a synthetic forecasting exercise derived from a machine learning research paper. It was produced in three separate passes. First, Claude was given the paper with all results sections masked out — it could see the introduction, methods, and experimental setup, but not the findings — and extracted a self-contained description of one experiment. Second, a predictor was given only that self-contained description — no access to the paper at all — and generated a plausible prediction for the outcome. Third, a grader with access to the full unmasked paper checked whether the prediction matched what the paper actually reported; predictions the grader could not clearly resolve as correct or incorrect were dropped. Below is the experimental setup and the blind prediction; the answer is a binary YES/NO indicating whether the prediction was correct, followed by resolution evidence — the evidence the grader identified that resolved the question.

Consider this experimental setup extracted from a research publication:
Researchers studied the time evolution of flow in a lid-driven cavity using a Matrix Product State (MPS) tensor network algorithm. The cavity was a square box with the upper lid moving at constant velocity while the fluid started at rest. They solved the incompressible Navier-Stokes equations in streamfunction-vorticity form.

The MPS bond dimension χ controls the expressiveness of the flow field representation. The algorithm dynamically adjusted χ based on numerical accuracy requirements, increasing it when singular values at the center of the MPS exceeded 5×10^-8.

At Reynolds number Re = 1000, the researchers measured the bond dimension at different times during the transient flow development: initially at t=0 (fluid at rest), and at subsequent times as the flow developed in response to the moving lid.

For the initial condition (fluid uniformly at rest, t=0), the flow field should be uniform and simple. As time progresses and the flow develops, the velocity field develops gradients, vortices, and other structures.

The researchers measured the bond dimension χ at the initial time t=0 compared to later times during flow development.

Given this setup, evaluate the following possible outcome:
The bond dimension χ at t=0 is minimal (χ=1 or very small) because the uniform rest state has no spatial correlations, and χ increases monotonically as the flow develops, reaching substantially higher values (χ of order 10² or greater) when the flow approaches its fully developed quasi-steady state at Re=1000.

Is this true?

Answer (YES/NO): NO